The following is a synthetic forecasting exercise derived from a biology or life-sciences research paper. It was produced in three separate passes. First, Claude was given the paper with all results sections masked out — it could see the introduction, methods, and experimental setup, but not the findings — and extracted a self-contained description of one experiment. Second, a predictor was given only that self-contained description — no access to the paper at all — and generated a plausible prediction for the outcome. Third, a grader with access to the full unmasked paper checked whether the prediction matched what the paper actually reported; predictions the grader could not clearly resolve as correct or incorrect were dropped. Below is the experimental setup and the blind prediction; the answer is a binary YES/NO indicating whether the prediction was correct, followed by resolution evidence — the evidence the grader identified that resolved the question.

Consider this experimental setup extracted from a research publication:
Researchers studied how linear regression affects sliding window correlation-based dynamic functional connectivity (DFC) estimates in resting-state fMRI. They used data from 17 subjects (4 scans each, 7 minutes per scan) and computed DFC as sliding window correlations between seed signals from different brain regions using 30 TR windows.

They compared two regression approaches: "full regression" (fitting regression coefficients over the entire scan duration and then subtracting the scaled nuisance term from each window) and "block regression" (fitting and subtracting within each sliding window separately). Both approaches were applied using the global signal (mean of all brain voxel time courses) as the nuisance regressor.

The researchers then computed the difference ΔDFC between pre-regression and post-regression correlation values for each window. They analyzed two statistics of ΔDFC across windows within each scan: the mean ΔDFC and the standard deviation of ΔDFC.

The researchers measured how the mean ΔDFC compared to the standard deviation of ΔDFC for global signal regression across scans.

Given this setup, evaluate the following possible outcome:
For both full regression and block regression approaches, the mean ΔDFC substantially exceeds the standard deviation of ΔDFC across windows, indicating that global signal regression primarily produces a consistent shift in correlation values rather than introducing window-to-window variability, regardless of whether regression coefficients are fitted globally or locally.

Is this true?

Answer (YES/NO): YES